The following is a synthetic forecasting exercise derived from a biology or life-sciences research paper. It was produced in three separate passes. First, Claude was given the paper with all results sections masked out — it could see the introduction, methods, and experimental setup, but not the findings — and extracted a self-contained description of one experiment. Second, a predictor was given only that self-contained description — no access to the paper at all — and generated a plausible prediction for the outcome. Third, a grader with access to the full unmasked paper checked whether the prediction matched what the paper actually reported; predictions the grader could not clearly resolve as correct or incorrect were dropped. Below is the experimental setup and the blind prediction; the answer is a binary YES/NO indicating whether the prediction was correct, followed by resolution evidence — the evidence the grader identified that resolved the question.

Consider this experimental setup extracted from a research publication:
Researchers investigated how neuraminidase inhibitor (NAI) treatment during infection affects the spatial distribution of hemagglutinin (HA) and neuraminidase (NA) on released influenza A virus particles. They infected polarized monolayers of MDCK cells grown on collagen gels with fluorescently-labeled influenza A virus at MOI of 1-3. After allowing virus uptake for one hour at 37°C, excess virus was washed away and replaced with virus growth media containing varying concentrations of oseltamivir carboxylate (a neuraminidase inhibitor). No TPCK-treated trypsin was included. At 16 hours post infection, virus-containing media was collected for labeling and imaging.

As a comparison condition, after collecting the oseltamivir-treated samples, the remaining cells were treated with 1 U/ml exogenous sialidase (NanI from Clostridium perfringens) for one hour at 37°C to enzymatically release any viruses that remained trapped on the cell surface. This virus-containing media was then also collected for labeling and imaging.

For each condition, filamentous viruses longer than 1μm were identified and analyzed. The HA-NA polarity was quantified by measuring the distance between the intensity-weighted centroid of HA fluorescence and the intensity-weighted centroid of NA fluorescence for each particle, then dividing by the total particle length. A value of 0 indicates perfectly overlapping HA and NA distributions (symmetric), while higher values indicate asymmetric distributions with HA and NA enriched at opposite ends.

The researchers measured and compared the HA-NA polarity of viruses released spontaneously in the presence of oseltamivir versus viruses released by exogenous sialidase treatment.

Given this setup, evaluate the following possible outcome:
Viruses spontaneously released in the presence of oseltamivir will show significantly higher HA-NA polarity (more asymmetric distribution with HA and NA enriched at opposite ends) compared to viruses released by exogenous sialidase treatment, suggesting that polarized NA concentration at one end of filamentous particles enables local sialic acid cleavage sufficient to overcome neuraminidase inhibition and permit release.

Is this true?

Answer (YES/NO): YES